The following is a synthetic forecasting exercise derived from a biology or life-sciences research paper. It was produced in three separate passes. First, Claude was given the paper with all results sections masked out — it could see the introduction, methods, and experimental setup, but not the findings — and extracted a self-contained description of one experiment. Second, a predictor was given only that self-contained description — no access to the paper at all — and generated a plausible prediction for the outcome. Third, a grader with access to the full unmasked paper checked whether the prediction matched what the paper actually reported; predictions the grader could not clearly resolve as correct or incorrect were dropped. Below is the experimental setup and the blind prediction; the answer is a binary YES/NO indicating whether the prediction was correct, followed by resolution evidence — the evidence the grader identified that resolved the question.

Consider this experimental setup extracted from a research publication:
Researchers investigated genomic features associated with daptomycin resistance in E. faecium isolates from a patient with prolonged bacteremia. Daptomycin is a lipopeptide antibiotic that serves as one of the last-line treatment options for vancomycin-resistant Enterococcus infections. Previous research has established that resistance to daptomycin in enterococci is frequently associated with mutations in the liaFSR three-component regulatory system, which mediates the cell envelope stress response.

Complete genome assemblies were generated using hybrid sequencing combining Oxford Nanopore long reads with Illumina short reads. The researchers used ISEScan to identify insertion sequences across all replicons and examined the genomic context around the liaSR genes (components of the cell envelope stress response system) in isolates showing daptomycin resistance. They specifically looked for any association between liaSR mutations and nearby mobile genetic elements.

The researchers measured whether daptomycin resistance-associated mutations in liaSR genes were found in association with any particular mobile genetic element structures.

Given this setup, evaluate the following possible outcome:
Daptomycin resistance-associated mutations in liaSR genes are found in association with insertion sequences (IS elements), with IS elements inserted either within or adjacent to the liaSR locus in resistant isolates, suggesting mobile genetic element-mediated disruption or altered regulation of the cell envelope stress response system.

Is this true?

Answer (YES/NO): NO